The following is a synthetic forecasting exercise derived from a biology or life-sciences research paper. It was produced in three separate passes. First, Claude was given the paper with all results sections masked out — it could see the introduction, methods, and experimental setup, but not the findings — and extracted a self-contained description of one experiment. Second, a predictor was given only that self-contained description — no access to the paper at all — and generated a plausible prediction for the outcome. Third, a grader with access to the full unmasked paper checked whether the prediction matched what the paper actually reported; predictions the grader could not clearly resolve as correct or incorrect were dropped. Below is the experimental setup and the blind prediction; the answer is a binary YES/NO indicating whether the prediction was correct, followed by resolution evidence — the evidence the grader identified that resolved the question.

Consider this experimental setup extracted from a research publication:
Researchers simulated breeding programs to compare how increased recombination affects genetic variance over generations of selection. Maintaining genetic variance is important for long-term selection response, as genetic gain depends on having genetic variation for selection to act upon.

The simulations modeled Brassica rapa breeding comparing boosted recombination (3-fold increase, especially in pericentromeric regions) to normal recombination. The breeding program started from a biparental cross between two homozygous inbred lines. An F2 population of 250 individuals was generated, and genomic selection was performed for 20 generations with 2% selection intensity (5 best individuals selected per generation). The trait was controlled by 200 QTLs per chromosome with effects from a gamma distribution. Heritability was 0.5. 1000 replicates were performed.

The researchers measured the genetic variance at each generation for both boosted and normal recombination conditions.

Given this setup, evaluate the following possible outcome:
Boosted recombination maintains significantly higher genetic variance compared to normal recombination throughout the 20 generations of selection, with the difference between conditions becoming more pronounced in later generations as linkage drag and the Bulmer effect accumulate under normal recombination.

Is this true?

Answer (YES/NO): YES